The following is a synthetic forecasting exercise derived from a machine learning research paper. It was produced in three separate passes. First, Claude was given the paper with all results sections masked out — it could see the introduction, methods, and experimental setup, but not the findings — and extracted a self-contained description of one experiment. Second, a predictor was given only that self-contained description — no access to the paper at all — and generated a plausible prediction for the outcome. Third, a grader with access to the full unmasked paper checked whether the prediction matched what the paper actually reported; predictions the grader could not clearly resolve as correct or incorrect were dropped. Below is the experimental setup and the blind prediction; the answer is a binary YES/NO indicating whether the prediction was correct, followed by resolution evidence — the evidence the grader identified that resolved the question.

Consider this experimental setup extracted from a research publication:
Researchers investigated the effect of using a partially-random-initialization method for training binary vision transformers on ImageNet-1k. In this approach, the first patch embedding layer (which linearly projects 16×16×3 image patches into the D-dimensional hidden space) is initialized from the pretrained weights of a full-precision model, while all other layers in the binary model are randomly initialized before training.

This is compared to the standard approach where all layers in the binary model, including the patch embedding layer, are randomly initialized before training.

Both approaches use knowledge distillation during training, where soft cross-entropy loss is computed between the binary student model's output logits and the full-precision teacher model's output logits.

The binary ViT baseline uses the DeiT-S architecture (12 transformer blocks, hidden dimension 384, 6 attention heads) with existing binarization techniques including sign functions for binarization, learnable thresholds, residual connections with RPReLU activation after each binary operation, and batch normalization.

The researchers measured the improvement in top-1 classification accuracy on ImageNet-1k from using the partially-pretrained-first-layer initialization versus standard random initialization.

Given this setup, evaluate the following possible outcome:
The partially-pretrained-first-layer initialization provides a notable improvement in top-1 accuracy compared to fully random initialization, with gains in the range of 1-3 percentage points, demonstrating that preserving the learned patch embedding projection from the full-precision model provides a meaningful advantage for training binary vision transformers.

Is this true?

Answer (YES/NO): NO